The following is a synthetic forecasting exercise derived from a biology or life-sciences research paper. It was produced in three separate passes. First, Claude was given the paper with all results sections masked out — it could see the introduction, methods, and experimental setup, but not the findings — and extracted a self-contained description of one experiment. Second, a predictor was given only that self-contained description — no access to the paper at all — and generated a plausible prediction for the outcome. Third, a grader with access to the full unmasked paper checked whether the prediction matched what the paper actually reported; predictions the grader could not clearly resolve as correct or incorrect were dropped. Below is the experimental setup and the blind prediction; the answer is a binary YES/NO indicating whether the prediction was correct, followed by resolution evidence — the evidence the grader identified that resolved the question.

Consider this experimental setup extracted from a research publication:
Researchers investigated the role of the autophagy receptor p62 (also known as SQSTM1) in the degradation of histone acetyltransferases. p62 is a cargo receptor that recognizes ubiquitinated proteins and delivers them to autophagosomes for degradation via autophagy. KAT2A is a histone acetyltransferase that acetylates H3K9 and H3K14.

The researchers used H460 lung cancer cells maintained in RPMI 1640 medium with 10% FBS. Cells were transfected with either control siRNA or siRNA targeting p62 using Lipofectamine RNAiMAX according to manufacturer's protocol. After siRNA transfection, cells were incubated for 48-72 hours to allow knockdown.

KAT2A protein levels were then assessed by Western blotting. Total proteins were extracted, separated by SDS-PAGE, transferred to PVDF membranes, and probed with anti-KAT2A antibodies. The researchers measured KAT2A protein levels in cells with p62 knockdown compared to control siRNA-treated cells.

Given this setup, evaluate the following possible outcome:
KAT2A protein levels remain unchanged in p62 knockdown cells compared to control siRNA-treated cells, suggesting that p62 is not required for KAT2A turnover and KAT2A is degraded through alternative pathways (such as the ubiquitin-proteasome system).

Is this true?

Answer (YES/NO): NO